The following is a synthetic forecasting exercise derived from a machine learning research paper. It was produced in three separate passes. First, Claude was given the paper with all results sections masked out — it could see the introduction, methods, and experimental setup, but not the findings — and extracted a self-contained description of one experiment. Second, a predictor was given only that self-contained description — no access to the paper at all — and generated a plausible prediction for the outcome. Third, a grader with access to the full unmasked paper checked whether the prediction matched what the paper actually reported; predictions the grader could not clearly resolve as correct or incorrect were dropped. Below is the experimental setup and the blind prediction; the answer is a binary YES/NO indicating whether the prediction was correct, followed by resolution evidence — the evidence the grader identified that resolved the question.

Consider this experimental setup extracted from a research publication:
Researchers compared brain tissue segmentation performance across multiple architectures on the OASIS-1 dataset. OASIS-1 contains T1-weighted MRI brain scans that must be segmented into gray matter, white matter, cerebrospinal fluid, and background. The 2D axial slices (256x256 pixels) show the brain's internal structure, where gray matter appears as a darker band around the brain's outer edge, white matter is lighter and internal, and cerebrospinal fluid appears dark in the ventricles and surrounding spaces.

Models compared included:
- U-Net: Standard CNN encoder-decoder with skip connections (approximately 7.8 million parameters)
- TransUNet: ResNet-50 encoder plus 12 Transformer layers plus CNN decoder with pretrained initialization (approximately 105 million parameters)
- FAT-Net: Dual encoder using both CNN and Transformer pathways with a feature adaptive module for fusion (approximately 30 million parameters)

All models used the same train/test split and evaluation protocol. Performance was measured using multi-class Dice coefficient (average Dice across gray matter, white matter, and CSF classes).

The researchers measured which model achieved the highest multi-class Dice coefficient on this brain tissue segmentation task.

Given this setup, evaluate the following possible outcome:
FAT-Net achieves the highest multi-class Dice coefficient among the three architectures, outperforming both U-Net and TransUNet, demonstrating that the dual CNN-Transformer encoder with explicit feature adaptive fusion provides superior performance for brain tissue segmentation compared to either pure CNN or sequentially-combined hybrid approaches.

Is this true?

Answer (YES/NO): NO